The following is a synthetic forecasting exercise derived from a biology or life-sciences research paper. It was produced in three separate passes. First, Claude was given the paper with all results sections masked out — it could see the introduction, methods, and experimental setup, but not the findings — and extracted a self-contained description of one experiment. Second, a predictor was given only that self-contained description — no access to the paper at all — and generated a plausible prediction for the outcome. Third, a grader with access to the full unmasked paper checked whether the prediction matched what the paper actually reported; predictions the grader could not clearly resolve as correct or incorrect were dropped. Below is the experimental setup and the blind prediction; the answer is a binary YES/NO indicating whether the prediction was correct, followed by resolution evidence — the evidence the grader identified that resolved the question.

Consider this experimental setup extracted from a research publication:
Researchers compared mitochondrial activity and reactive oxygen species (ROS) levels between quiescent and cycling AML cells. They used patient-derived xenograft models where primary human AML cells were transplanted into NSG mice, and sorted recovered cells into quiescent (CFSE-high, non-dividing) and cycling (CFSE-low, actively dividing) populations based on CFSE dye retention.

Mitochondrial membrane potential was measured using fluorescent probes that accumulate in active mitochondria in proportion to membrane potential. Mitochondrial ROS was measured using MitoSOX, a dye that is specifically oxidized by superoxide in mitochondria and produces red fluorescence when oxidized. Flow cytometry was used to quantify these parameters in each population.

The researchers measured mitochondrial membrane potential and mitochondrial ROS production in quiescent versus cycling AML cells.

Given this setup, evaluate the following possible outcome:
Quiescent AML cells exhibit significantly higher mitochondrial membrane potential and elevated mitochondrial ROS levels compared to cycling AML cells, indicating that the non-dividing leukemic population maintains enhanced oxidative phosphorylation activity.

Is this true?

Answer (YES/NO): NO